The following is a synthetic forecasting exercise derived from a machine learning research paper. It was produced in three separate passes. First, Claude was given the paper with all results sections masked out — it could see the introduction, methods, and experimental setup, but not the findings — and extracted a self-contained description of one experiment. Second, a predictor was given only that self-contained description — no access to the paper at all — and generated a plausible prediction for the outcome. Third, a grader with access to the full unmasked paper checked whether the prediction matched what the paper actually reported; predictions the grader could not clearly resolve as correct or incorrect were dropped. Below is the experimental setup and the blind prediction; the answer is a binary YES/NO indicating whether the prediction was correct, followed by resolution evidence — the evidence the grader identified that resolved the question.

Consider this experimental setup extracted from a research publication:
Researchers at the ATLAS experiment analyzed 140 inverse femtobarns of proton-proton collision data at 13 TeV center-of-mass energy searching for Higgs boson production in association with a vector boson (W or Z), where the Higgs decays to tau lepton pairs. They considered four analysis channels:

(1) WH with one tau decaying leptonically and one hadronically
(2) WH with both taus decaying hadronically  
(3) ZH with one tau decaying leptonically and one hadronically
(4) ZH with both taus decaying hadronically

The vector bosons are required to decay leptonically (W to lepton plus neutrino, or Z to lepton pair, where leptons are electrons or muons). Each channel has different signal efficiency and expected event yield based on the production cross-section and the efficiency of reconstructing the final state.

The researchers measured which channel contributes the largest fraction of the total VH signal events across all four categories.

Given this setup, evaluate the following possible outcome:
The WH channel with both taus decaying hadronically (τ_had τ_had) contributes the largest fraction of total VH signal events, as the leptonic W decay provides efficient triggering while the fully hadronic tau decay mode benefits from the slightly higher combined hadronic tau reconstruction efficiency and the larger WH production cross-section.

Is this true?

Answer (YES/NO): NO